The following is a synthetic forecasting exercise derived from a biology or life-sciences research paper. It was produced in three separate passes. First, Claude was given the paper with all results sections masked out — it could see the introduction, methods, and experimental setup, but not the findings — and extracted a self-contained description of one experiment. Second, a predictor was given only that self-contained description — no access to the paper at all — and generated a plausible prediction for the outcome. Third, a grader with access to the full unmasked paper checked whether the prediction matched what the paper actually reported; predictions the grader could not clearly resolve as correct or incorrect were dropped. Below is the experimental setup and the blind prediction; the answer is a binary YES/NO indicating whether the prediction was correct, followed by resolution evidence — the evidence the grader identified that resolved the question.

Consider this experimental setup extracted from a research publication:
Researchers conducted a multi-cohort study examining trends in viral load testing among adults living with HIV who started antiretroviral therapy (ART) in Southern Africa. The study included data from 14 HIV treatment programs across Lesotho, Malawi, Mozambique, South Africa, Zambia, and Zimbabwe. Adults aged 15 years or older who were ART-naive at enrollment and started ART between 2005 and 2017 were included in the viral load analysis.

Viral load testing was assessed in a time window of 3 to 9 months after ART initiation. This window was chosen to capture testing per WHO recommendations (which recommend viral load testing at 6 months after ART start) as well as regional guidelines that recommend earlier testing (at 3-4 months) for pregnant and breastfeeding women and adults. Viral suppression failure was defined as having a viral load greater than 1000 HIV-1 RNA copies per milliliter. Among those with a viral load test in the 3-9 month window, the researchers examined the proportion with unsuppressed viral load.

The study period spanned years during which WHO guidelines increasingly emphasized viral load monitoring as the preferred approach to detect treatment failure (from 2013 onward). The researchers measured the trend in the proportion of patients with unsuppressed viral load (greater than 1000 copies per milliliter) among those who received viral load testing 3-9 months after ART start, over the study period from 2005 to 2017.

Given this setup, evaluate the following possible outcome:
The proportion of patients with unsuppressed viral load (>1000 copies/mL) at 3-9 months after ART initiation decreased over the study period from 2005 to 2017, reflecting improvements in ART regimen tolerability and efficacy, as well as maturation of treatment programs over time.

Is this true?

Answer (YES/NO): NO